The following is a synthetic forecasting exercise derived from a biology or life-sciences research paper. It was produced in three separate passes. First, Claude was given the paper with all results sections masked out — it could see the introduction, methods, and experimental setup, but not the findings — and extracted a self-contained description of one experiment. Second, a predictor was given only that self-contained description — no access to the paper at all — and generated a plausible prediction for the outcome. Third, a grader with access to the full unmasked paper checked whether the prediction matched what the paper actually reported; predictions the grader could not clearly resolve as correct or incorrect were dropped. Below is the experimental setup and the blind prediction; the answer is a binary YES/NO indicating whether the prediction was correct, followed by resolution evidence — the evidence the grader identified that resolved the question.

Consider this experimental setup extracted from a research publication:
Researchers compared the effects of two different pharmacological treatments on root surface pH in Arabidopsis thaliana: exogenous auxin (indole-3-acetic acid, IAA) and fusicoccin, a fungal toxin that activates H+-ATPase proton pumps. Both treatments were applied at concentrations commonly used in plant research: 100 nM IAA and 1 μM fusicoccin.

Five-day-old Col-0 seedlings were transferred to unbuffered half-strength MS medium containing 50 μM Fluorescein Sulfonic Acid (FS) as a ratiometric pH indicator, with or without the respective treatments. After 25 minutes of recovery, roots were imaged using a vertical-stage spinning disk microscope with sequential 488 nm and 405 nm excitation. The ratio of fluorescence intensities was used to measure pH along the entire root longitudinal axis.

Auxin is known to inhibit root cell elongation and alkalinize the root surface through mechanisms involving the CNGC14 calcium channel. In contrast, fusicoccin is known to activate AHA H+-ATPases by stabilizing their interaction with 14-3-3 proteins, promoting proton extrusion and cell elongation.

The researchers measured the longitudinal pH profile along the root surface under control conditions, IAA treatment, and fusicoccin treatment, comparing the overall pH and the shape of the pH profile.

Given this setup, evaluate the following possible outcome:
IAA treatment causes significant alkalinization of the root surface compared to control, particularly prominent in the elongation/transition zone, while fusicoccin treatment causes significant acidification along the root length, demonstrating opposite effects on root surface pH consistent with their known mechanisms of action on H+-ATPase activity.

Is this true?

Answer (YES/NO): NO